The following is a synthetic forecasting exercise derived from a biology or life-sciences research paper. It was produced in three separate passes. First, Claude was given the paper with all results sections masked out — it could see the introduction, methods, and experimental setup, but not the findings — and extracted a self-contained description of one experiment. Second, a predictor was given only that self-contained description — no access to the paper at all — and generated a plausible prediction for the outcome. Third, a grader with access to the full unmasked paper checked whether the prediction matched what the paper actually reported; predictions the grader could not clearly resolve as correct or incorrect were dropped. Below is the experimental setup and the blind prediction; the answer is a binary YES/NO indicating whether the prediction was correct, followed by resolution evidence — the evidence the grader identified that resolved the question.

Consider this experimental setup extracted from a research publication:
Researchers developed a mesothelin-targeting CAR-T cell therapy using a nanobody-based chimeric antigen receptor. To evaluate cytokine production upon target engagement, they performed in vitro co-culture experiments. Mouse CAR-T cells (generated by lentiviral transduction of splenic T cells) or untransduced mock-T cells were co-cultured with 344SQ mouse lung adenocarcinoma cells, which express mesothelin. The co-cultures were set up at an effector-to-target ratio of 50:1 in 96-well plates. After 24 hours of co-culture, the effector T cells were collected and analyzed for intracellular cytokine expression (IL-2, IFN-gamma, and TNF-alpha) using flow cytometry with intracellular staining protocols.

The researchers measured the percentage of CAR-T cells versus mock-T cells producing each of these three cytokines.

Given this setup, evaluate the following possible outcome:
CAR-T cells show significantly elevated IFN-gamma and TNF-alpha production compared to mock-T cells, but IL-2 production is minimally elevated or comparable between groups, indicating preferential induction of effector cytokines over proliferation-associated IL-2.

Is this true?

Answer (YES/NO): NO